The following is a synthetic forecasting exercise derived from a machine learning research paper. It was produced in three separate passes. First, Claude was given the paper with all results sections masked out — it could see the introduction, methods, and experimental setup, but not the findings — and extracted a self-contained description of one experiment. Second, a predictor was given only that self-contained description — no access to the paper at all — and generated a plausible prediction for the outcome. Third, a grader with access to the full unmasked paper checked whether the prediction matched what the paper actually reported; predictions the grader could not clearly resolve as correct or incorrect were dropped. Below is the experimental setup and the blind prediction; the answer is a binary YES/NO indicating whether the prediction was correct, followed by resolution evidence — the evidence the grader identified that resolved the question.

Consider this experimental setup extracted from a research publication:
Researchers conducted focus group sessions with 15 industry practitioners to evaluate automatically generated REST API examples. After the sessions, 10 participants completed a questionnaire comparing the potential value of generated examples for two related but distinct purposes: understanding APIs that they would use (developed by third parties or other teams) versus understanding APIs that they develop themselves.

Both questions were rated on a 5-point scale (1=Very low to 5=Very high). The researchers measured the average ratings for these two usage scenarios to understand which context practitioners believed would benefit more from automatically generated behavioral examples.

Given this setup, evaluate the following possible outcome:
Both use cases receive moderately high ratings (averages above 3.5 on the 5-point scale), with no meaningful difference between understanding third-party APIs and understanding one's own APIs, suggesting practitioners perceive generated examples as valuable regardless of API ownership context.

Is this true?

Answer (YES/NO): YES